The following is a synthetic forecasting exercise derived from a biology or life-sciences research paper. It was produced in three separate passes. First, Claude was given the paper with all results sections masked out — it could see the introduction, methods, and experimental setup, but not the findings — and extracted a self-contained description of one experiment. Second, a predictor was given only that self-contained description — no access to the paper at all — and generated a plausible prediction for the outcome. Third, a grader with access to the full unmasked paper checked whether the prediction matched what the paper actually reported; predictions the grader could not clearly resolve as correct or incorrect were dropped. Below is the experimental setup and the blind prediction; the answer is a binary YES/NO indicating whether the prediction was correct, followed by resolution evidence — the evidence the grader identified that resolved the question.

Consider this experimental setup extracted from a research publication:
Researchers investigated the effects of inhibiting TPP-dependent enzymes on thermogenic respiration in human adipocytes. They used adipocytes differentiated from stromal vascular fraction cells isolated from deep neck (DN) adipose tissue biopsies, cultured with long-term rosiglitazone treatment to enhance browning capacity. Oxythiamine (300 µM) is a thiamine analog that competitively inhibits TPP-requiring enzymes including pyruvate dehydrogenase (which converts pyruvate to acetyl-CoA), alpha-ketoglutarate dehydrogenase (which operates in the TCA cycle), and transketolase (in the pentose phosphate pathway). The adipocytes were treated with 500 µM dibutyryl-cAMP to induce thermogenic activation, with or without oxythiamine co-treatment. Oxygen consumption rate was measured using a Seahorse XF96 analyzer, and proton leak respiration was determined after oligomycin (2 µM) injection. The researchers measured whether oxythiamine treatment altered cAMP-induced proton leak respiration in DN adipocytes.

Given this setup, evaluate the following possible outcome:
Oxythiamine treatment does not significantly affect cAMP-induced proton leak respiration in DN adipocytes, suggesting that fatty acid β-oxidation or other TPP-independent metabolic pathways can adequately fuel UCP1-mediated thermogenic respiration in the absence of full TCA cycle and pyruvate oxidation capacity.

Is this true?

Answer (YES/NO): YES